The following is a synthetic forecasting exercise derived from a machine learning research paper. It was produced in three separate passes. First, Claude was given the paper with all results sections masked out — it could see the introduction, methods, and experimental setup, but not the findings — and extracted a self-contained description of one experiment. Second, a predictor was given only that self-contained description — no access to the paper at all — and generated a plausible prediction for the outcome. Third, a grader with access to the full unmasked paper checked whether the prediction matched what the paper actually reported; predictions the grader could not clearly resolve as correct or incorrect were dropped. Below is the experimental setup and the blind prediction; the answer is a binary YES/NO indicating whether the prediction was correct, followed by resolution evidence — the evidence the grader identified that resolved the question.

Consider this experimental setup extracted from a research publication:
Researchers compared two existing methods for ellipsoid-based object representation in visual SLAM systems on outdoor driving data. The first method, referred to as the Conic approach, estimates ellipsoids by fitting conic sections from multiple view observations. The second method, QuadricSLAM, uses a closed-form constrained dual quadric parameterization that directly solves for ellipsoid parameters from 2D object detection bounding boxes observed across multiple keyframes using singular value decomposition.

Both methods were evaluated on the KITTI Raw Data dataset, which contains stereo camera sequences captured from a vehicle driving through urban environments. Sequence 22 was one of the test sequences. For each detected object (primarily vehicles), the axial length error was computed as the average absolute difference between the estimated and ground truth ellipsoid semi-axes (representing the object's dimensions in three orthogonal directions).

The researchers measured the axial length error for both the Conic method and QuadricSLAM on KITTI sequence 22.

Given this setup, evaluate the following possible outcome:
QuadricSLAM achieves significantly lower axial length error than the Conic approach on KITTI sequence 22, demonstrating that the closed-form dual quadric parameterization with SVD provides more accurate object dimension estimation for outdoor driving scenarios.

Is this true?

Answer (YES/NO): NO